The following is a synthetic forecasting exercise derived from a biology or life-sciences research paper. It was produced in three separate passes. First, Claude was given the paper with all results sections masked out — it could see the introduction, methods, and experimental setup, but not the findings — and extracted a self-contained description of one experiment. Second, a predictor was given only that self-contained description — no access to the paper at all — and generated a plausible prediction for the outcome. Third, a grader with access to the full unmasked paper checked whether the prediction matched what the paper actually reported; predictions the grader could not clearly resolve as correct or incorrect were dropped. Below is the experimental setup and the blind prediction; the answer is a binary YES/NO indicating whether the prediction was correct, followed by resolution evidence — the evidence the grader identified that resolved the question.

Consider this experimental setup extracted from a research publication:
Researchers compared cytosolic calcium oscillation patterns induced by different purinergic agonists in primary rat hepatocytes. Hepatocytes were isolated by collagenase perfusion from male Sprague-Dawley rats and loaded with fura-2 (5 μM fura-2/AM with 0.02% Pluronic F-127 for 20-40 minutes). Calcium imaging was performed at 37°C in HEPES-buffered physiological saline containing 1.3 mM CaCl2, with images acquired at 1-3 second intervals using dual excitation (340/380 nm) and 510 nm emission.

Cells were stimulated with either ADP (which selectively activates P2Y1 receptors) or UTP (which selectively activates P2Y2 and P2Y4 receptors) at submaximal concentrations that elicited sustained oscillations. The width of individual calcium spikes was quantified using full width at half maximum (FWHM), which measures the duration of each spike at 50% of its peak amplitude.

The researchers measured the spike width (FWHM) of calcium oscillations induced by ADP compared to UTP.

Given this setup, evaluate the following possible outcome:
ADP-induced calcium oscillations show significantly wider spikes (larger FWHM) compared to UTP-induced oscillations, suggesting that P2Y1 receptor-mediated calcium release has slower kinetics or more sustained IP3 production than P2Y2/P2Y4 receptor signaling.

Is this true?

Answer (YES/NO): NO